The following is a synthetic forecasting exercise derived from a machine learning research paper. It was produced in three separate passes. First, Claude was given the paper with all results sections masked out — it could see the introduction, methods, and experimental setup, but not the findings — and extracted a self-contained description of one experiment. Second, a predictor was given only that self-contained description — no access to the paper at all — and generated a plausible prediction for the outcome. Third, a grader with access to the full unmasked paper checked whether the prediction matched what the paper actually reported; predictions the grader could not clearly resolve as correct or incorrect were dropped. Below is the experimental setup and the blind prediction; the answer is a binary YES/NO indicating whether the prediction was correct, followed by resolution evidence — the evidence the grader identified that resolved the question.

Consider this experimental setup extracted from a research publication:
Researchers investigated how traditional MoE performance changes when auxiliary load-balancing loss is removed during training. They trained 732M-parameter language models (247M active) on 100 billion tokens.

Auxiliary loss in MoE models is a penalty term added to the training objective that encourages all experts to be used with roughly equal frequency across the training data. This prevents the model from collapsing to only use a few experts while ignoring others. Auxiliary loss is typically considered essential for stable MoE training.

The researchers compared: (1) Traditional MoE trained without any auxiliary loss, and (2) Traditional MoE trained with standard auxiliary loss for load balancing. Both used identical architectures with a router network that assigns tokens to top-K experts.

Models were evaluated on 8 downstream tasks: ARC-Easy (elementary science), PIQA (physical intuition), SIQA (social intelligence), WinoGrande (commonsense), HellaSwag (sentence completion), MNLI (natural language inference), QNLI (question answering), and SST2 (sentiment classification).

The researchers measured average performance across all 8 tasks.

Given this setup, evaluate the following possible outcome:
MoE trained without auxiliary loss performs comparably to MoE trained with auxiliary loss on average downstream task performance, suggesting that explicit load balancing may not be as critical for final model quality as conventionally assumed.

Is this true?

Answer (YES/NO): YES